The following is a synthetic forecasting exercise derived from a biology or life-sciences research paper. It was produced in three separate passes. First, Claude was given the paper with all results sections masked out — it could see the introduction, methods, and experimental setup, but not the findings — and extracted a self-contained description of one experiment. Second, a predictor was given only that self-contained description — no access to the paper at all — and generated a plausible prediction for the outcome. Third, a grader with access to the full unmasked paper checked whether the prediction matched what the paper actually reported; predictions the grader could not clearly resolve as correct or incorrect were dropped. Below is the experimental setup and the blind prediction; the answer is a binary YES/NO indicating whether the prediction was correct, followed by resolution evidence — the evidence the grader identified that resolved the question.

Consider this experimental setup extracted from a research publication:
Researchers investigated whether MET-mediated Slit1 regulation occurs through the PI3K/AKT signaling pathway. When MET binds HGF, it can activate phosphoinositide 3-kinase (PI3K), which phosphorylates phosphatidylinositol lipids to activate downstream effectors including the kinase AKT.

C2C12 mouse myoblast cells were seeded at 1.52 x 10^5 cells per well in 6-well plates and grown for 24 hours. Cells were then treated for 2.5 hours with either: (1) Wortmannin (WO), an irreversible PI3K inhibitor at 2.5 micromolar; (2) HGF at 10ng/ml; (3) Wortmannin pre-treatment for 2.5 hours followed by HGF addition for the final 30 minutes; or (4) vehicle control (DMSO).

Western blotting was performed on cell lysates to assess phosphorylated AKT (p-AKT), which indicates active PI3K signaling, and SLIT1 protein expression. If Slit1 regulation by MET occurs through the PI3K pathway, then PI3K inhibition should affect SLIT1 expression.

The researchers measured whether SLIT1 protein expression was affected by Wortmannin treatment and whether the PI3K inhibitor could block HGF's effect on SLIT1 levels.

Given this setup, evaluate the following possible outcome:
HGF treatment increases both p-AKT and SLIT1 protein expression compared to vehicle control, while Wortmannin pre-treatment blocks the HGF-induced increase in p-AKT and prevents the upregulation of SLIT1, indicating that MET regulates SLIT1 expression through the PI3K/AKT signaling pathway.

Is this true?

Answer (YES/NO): NO